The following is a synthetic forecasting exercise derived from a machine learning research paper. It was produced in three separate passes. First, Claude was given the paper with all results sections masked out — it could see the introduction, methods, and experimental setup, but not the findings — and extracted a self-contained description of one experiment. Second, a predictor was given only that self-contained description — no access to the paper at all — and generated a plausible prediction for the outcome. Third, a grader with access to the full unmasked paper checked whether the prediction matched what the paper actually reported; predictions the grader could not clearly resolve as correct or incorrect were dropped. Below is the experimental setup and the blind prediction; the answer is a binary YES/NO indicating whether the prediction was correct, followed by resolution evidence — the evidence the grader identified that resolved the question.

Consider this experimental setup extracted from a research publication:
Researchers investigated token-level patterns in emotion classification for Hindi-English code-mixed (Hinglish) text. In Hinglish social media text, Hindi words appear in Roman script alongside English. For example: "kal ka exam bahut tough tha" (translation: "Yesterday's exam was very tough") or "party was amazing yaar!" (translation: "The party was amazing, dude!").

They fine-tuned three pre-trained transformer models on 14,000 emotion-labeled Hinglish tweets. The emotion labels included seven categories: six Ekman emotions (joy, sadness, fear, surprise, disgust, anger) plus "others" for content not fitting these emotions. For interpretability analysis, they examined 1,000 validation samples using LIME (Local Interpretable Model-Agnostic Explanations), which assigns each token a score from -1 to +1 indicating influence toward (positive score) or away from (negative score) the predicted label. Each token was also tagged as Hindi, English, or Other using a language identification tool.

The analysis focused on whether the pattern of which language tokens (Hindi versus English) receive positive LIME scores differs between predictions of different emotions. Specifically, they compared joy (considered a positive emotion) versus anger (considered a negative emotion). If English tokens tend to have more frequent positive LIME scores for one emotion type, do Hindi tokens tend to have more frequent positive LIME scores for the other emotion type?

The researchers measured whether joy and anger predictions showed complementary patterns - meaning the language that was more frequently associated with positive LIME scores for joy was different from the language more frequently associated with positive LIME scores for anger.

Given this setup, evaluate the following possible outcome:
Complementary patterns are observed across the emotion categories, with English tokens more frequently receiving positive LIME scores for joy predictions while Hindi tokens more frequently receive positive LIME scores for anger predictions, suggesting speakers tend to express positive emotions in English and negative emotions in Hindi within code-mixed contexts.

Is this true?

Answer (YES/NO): YES